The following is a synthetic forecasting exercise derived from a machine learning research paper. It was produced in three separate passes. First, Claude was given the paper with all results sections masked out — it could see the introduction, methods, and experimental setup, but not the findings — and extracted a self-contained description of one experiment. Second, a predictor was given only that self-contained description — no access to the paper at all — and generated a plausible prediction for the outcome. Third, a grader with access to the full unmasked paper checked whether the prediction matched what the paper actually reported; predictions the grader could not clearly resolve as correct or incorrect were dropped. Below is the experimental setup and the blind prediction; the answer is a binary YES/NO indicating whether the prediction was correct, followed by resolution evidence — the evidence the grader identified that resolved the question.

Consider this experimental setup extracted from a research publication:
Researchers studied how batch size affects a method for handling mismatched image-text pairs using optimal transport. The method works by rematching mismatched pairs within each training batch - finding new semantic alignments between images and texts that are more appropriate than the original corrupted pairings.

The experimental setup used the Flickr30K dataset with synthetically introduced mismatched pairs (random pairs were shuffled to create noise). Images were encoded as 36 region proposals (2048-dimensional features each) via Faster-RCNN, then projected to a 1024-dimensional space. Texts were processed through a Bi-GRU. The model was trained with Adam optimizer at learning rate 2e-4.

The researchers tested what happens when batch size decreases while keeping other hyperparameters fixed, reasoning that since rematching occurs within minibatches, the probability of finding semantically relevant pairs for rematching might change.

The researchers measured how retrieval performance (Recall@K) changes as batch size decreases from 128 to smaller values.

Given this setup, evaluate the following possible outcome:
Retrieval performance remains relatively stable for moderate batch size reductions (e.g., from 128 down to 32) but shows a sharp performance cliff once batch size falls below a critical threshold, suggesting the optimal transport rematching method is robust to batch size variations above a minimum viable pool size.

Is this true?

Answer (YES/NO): NO